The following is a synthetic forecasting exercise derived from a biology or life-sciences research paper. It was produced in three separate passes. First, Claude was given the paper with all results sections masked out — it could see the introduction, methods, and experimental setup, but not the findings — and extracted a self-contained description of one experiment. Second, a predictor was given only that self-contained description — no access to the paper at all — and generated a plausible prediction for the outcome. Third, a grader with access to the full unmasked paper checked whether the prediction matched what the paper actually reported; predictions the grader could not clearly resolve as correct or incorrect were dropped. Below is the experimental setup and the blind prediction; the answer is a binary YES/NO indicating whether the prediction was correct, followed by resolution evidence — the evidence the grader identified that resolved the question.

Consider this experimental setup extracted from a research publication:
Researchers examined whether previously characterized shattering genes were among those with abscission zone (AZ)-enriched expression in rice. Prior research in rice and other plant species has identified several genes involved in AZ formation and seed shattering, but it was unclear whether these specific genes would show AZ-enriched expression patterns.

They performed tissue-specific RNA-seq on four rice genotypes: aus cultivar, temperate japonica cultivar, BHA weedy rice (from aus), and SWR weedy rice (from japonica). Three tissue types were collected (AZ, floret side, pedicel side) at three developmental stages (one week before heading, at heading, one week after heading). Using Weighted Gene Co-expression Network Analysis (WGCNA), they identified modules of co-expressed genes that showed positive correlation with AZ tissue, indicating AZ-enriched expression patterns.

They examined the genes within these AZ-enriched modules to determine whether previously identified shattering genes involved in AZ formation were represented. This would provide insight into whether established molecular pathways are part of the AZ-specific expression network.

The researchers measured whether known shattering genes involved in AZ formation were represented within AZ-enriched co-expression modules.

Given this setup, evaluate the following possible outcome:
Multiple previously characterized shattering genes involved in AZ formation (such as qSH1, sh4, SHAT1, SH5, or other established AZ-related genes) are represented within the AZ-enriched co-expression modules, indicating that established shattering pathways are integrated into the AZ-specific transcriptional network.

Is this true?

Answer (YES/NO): YES